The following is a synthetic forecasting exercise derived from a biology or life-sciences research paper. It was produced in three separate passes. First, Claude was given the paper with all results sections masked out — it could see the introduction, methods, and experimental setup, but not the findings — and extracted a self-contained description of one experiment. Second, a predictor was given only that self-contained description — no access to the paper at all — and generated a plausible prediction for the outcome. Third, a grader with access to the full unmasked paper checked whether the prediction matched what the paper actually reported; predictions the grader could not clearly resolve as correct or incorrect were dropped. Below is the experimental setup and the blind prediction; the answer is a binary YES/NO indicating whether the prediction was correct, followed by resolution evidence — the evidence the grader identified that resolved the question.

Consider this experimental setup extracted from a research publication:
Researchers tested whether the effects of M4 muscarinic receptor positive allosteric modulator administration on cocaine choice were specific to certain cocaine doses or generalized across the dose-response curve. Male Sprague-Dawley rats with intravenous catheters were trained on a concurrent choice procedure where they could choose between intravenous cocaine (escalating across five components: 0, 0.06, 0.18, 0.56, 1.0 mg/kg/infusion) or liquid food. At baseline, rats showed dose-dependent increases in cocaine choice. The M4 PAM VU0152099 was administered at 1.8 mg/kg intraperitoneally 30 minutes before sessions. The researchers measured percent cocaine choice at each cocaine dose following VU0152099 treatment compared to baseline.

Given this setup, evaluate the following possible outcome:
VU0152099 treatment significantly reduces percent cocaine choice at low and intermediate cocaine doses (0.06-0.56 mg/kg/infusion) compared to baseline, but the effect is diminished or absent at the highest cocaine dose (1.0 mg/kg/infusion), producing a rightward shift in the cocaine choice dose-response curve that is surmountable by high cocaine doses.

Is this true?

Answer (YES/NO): NO